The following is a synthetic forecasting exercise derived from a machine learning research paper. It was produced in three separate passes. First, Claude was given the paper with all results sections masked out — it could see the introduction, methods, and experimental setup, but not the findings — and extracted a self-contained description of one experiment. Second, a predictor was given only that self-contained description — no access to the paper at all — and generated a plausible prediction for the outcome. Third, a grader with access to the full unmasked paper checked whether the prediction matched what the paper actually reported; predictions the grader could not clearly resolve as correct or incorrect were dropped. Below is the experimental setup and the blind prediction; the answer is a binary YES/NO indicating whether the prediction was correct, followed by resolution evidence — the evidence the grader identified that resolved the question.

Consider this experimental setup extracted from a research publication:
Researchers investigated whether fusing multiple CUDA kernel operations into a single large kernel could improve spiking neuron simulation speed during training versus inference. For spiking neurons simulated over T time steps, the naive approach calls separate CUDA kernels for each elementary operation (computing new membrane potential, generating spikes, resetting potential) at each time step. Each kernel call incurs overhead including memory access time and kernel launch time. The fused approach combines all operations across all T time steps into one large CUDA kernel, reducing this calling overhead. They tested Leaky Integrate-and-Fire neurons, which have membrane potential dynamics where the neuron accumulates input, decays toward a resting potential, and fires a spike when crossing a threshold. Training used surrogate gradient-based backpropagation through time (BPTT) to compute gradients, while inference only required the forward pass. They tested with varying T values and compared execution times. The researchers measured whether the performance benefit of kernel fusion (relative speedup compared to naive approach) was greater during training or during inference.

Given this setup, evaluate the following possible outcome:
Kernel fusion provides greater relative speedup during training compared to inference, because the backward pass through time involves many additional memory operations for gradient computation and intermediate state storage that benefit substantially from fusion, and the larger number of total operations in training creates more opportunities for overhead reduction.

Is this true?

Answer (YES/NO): YES